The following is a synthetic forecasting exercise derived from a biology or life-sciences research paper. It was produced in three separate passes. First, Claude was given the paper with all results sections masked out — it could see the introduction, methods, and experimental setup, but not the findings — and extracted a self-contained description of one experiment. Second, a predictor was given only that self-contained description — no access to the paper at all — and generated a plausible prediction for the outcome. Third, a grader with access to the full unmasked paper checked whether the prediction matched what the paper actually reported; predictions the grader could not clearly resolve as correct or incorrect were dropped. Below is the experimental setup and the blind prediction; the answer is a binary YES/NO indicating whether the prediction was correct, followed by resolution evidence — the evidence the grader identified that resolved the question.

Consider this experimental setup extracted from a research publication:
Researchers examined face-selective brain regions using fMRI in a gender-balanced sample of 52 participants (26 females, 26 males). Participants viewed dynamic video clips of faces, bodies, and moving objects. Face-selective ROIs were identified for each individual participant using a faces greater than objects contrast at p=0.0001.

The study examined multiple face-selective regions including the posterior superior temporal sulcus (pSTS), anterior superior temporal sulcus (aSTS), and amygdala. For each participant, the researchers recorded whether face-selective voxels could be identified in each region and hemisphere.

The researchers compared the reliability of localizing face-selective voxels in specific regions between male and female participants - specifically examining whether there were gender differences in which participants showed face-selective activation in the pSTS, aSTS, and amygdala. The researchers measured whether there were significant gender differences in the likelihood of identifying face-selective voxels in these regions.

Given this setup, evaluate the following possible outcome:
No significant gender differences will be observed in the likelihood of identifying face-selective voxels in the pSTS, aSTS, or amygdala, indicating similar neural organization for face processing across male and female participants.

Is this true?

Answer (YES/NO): YES